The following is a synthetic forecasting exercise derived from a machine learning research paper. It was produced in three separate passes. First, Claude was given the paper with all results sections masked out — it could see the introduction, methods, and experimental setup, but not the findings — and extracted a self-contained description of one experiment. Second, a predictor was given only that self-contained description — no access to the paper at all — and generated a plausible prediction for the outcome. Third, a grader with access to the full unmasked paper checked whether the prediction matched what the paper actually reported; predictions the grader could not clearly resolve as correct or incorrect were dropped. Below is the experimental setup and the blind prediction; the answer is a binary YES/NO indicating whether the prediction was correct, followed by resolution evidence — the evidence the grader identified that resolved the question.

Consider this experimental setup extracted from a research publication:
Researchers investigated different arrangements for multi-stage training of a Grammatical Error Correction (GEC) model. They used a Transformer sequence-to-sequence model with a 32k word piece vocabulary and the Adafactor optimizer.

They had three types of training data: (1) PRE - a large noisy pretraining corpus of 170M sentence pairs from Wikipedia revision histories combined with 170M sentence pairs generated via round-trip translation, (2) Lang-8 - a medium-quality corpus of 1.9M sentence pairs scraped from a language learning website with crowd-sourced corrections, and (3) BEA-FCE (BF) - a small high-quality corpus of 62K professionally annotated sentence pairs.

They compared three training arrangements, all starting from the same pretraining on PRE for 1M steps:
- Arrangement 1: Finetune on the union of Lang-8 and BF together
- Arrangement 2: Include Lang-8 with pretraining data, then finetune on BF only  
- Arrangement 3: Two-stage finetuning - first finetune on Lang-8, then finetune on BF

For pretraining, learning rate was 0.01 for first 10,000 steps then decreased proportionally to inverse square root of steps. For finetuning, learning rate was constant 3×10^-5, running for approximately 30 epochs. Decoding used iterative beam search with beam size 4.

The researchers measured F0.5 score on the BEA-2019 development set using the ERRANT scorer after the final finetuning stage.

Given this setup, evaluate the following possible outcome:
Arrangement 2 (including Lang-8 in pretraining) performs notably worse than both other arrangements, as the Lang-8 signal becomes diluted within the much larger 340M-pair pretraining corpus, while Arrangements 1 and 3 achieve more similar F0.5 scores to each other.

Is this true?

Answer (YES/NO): NO